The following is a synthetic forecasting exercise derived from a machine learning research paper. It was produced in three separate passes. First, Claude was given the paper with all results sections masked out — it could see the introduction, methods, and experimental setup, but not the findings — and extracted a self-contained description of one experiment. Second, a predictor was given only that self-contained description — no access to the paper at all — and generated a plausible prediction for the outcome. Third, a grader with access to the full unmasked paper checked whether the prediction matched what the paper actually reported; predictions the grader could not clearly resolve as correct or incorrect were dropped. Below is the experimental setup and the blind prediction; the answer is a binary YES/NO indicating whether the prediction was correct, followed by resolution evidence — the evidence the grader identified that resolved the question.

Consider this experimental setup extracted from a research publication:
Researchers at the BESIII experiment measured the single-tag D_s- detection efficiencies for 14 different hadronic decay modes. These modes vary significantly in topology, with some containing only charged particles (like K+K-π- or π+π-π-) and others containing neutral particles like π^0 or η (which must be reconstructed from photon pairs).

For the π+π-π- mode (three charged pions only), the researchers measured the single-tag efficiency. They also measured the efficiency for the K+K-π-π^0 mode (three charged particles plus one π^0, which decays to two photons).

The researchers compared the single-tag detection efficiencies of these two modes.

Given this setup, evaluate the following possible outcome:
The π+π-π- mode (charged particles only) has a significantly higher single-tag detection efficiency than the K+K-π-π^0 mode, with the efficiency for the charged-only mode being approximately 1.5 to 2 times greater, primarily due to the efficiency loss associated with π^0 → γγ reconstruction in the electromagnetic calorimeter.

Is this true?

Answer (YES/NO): NO